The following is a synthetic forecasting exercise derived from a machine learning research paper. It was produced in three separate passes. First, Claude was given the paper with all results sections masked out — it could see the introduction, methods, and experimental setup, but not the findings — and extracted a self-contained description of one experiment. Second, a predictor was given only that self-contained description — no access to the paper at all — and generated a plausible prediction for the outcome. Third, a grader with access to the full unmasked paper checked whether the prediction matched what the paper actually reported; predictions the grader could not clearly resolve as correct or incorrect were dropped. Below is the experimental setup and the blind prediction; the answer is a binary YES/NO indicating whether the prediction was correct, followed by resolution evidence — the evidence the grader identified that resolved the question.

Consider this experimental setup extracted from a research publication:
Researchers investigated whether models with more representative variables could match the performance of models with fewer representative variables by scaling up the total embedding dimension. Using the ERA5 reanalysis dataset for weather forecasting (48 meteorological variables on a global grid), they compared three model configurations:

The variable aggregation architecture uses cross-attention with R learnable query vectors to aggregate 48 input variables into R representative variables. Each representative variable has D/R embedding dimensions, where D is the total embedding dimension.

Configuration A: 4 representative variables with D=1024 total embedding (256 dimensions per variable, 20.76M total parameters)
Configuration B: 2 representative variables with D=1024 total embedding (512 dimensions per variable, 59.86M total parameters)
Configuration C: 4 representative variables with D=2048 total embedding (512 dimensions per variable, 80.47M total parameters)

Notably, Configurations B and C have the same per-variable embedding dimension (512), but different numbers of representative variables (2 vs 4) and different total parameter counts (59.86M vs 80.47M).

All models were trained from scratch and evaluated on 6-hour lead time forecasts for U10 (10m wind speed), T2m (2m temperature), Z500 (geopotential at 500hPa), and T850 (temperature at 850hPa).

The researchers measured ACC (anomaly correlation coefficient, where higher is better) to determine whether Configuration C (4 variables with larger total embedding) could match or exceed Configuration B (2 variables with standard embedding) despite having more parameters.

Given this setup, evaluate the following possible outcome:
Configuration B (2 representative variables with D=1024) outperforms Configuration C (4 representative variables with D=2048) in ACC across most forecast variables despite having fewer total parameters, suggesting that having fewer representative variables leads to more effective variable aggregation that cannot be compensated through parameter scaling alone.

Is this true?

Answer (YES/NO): YES